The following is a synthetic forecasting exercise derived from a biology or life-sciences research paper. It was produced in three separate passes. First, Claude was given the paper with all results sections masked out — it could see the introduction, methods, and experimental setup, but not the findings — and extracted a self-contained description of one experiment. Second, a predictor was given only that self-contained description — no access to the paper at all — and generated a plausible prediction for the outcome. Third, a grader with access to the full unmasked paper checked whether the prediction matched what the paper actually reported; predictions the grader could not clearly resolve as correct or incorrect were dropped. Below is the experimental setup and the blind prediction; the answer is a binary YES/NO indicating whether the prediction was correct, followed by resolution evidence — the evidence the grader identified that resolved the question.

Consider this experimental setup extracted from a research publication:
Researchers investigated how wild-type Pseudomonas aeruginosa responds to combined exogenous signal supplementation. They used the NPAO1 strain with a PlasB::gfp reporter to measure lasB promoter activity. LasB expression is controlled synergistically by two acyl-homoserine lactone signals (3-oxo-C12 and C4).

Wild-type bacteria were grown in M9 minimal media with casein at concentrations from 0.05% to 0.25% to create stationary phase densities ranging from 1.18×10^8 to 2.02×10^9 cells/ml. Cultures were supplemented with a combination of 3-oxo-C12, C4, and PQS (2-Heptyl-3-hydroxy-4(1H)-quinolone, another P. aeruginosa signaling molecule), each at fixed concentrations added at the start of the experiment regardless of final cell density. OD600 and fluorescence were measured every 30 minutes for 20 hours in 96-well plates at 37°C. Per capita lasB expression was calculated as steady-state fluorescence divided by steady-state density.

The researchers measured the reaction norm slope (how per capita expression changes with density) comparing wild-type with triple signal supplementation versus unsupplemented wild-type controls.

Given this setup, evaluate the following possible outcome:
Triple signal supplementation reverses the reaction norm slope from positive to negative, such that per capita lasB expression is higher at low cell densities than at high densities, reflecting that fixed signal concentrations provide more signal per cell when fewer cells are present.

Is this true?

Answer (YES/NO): NO